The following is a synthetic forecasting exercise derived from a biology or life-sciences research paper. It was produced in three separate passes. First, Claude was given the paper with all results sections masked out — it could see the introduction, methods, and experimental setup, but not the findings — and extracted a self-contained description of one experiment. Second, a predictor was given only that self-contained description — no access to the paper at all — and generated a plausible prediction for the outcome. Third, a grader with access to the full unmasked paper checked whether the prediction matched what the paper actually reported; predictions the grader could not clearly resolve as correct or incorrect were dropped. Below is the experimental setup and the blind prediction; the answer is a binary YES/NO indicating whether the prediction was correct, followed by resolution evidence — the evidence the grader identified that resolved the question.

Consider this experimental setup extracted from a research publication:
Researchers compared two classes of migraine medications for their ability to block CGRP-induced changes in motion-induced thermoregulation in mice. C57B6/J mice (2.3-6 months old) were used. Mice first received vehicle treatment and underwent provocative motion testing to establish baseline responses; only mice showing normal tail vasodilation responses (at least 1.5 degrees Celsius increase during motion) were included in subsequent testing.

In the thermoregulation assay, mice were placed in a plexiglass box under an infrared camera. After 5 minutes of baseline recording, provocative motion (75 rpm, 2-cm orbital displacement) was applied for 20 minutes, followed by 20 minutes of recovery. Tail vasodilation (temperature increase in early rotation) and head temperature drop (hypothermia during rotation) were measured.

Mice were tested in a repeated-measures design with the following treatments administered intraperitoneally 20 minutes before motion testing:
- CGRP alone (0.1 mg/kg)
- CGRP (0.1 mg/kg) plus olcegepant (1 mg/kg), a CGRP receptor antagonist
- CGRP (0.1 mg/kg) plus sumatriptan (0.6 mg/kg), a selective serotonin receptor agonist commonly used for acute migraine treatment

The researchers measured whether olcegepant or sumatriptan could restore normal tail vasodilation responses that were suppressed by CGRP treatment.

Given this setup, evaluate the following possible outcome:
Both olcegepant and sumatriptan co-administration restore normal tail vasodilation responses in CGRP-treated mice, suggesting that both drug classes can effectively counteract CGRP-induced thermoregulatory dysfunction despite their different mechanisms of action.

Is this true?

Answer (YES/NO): NO